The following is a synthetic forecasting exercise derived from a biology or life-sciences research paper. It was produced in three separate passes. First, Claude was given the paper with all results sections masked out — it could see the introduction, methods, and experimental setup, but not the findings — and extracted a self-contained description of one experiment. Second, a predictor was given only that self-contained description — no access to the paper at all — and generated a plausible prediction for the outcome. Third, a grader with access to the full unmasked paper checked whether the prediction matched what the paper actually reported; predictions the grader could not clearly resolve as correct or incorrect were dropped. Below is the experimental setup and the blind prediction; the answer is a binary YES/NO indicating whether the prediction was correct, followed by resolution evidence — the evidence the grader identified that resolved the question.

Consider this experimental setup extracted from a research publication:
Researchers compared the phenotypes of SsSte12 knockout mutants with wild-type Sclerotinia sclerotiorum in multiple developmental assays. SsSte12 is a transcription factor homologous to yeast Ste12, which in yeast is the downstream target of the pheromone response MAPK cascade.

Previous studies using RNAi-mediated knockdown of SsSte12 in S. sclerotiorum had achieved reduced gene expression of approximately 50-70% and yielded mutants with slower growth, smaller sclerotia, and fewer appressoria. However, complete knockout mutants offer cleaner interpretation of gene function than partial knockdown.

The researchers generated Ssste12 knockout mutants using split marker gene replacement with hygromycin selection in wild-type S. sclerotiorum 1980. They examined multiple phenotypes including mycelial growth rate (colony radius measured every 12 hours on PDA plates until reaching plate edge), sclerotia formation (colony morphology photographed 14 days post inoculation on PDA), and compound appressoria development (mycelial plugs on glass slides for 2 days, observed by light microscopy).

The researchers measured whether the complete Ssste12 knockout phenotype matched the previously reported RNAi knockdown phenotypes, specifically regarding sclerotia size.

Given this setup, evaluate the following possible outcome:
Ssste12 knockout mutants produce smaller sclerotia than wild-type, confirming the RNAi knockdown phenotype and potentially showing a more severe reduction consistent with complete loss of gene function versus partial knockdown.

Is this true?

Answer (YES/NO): NO